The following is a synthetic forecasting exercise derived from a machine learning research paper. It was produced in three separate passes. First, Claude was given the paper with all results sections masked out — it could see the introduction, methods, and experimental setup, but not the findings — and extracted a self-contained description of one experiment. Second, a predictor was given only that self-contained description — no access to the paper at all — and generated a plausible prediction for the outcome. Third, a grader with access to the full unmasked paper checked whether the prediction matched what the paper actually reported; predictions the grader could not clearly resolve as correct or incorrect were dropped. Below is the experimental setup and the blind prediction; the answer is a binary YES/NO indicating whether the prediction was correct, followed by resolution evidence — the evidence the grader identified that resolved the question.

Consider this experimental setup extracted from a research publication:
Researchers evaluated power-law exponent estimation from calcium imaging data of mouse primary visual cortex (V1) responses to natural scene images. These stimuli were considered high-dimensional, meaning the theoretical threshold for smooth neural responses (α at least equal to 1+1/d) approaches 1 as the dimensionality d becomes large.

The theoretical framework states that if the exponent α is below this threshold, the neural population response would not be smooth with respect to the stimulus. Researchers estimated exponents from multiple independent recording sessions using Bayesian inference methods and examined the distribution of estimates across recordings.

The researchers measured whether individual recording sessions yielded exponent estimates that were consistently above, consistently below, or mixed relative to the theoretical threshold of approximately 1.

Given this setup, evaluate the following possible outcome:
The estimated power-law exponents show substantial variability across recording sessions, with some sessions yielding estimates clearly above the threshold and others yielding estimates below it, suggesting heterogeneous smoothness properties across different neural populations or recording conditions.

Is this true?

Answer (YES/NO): NO